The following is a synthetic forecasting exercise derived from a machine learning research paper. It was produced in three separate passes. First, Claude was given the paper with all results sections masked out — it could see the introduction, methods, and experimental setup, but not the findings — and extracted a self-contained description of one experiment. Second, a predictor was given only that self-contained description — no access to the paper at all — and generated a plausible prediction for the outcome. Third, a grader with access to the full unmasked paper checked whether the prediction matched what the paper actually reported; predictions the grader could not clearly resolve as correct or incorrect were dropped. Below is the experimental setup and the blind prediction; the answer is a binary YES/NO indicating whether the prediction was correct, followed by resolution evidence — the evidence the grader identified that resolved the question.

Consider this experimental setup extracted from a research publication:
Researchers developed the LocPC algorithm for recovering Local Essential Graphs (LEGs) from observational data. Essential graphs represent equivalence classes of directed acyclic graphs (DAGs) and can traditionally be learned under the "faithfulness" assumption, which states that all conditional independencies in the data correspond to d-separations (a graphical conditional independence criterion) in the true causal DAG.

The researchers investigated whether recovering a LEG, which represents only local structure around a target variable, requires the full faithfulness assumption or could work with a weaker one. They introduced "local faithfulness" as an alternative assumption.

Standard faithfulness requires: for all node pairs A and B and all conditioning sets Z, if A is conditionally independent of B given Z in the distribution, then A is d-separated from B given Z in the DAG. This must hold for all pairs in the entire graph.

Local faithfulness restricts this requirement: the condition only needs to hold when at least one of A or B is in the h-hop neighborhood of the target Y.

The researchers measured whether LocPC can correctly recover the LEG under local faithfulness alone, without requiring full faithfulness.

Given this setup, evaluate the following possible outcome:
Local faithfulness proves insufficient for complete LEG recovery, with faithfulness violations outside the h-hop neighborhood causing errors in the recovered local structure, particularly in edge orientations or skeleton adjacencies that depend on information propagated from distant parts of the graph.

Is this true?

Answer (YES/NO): NO